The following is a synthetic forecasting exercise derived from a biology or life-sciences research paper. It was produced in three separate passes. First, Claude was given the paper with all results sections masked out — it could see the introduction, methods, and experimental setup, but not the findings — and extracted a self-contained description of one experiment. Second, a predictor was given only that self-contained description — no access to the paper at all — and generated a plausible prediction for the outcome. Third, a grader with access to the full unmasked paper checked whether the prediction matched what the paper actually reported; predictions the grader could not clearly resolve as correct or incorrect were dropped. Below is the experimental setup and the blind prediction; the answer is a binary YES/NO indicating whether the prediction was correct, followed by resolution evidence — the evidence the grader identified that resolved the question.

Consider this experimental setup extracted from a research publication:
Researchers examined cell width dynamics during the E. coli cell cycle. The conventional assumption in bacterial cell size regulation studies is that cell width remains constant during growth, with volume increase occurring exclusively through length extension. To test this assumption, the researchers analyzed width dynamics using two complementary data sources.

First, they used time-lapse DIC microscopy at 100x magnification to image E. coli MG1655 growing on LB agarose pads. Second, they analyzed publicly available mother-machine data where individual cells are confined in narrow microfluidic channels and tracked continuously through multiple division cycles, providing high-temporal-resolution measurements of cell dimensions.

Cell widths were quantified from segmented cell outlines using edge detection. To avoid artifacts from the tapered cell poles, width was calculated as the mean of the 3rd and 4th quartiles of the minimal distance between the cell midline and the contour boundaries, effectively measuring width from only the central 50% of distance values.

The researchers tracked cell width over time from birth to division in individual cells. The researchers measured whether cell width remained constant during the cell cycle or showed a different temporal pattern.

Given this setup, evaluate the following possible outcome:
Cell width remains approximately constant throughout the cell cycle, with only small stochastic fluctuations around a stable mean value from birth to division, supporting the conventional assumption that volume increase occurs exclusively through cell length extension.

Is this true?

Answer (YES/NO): NO